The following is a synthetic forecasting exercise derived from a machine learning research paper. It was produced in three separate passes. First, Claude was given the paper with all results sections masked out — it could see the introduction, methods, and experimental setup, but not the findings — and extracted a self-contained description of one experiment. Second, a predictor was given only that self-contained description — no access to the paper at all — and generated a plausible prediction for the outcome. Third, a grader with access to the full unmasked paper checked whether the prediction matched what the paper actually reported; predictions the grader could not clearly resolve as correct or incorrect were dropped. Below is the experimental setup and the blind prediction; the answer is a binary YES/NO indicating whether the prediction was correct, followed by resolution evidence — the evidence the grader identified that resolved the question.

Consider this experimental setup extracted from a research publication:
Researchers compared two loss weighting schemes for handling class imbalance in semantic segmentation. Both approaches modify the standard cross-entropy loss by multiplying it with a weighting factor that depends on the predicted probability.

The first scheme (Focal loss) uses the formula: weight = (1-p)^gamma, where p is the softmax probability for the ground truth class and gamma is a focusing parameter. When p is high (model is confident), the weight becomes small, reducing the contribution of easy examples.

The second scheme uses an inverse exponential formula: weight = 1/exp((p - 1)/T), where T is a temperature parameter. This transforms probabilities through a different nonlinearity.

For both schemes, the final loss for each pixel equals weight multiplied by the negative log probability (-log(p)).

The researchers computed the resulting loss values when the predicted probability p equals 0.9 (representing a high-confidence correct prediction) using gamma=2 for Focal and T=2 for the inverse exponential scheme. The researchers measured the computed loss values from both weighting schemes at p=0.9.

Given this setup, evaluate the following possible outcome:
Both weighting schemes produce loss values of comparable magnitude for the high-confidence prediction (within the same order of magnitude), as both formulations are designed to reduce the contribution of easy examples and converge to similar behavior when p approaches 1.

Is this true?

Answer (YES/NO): NO